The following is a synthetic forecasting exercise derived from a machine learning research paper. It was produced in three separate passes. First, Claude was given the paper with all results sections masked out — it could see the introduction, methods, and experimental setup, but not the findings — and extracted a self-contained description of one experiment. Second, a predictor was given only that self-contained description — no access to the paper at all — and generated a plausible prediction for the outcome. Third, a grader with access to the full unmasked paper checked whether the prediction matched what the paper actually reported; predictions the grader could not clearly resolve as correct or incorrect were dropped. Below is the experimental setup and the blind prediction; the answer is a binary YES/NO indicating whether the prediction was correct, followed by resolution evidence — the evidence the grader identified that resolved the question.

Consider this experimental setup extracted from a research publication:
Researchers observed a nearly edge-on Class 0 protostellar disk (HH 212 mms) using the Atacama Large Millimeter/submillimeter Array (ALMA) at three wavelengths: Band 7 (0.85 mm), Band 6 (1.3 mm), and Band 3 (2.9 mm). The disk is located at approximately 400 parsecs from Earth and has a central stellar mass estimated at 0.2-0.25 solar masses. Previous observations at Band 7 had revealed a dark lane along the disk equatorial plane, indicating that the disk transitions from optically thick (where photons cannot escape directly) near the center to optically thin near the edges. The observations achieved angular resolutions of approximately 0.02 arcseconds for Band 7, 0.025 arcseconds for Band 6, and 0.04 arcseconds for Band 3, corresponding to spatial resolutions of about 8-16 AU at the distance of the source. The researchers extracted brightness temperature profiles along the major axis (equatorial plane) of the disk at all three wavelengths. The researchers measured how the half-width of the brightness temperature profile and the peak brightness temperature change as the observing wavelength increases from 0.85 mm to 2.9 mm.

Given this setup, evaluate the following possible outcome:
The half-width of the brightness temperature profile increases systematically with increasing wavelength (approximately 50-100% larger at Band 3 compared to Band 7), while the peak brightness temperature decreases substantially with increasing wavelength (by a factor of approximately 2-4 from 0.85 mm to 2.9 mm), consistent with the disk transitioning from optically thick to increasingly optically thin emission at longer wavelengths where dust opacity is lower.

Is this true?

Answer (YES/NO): NO